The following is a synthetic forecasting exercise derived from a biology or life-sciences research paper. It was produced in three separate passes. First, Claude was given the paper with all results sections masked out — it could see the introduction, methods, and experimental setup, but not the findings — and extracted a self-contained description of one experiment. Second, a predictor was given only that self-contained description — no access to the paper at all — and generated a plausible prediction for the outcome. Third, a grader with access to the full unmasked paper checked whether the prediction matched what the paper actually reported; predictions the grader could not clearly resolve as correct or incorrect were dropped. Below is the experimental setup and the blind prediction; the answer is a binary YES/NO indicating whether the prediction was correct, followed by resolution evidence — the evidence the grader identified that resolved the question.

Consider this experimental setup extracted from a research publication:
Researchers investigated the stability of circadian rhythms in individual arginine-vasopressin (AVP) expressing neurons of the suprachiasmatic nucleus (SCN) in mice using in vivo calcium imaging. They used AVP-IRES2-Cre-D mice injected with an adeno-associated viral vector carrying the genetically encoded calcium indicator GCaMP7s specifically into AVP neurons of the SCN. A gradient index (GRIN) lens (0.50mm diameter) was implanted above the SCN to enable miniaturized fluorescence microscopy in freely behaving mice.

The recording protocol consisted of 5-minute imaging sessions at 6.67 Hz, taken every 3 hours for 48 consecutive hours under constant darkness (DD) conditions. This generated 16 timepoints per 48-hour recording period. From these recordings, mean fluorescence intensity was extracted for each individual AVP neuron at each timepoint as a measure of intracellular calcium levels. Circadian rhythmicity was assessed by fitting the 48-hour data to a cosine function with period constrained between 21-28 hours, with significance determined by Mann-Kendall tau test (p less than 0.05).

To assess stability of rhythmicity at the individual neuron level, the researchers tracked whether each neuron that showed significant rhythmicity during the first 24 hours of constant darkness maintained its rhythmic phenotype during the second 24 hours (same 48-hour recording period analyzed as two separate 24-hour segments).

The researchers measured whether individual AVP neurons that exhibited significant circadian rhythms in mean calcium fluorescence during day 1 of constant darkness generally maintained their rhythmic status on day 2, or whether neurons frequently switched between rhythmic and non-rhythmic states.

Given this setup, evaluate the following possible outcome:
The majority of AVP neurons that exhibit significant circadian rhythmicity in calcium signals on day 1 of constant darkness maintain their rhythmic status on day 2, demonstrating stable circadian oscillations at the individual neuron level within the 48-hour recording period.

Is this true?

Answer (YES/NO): NO